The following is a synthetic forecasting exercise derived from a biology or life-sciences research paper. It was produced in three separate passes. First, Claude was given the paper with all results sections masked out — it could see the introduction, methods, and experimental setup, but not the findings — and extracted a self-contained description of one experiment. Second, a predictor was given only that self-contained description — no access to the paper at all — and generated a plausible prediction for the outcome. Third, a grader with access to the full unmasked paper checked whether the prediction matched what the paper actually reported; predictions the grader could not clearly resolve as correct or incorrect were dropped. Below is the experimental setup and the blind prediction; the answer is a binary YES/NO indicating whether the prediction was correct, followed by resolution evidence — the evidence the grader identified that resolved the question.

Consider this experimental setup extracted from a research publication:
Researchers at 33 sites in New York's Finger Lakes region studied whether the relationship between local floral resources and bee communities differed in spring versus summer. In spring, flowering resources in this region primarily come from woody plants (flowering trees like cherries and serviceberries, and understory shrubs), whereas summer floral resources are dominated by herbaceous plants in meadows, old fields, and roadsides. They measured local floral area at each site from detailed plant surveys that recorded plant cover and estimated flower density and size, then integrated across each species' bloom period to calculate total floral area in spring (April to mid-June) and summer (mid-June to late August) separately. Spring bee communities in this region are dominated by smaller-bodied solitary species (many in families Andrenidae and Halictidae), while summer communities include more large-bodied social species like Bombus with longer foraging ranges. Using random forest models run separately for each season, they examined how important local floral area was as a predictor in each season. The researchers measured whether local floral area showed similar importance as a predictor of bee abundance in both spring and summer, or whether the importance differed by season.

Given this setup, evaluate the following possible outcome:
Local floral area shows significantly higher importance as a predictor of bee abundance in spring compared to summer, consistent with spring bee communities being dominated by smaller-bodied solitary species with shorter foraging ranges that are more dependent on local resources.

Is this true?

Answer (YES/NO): NO